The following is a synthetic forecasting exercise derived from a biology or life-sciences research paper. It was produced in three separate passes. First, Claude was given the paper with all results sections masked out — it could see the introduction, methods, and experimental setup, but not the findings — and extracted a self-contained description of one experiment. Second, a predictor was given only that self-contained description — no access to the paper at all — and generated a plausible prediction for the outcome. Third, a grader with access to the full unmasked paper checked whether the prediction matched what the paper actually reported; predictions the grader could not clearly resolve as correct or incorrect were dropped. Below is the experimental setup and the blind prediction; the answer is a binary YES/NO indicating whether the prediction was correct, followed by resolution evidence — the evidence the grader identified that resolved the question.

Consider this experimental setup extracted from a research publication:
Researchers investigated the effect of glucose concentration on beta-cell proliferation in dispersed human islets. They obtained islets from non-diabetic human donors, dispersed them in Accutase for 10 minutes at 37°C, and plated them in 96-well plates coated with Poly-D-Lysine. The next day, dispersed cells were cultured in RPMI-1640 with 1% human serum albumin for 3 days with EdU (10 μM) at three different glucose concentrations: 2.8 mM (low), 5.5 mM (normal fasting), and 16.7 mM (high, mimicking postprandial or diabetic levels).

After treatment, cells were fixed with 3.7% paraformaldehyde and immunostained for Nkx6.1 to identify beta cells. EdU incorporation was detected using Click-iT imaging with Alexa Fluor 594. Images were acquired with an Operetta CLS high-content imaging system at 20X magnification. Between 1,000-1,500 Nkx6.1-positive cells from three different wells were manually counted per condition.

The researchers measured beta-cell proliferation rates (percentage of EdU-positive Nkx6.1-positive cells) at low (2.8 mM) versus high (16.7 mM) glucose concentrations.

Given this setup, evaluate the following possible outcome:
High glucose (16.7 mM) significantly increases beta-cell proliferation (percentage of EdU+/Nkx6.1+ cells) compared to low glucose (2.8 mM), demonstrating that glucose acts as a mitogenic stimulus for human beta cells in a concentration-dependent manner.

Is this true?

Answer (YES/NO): NO